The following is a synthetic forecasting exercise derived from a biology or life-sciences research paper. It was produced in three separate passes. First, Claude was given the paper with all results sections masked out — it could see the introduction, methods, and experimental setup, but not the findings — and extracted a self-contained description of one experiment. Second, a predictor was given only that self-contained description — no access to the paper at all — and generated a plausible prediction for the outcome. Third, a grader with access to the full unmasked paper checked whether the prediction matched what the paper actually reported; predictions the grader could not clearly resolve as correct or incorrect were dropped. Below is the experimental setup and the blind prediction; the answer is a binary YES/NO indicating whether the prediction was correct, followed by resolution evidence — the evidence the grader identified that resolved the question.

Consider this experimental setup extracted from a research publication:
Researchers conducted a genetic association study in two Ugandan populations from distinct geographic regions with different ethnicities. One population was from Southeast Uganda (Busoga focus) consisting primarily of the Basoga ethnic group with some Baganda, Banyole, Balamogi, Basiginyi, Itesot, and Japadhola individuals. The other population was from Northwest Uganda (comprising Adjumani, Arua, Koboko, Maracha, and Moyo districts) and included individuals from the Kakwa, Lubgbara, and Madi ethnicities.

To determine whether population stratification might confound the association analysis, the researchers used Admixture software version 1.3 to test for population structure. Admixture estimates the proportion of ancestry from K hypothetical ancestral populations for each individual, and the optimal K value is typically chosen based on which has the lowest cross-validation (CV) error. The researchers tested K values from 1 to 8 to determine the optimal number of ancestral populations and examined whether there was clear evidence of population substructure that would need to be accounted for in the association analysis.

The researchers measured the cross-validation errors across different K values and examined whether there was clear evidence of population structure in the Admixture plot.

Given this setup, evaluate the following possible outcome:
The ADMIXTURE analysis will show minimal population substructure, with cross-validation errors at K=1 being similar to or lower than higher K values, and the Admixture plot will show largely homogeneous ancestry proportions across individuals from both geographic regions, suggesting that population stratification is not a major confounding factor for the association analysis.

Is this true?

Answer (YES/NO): YES